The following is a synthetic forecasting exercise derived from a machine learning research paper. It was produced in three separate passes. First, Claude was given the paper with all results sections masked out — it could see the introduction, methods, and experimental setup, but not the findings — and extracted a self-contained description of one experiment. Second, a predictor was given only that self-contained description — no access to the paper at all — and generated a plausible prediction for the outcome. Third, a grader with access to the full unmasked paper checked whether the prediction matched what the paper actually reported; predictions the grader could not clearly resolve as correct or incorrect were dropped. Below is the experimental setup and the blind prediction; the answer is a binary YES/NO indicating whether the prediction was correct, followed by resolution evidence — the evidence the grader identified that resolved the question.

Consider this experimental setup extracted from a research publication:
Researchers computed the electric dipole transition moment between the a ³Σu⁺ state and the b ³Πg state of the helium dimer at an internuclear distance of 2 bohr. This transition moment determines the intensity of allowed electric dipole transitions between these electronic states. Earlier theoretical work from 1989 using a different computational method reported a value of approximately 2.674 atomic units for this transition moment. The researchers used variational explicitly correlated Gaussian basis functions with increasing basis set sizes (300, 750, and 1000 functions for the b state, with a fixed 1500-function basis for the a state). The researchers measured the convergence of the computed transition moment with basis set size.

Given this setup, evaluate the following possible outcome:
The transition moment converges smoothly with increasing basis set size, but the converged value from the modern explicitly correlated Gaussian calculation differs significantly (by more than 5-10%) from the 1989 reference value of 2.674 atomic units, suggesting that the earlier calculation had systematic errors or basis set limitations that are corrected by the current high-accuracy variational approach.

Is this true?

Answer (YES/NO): NO